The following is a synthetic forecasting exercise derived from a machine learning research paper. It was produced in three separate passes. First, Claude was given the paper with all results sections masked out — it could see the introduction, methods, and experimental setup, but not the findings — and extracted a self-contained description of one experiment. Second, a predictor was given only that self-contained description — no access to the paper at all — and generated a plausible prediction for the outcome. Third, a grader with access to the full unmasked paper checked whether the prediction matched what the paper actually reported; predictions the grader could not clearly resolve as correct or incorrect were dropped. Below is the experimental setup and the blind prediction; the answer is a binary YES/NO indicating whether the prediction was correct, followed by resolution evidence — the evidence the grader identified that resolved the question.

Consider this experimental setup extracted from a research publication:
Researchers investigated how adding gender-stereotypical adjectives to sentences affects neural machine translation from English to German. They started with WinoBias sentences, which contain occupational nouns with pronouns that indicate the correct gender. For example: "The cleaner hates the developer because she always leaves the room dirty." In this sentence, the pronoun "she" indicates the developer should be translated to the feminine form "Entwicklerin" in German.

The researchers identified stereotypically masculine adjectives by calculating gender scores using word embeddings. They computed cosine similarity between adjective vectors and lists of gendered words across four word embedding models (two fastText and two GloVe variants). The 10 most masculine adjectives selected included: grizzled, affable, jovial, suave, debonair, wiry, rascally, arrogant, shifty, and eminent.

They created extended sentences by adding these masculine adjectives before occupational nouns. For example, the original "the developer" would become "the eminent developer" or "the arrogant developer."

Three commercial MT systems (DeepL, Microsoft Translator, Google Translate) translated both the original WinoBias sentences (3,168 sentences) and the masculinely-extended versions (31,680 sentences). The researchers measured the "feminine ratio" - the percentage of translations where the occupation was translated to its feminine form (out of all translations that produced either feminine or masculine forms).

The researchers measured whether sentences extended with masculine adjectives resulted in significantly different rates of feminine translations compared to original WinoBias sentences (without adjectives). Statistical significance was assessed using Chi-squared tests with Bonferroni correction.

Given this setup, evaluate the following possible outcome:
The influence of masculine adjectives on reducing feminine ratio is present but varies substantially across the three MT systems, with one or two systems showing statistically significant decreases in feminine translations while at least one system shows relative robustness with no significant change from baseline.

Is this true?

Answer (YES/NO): NO